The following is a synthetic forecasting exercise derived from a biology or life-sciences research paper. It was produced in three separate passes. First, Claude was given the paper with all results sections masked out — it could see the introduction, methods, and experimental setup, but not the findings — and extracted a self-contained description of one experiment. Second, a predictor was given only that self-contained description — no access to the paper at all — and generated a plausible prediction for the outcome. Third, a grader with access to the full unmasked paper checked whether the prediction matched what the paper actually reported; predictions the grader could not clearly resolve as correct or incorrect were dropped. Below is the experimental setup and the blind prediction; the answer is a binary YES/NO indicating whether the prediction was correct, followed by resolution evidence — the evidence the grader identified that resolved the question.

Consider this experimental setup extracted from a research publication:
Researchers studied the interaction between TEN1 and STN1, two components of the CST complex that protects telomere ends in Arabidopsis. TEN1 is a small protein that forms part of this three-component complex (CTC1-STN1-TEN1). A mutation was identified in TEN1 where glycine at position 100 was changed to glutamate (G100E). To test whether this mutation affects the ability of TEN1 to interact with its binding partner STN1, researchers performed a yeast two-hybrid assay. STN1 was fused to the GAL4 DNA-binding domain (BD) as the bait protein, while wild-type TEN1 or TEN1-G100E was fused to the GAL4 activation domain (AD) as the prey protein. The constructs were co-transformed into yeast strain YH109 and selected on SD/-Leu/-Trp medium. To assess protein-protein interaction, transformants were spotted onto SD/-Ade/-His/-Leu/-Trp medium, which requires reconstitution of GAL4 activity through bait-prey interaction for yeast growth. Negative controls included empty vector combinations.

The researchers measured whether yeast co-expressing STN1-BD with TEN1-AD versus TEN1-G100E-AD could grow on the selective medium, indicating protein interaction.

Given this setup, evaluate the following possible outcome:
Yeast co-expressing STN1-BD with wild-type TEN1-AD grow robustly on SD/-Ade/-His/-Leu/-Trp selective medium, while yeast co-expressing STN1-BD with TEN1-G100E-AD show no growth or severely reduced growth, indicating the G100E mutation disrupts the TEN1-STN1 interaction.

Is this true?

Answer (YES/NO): NO